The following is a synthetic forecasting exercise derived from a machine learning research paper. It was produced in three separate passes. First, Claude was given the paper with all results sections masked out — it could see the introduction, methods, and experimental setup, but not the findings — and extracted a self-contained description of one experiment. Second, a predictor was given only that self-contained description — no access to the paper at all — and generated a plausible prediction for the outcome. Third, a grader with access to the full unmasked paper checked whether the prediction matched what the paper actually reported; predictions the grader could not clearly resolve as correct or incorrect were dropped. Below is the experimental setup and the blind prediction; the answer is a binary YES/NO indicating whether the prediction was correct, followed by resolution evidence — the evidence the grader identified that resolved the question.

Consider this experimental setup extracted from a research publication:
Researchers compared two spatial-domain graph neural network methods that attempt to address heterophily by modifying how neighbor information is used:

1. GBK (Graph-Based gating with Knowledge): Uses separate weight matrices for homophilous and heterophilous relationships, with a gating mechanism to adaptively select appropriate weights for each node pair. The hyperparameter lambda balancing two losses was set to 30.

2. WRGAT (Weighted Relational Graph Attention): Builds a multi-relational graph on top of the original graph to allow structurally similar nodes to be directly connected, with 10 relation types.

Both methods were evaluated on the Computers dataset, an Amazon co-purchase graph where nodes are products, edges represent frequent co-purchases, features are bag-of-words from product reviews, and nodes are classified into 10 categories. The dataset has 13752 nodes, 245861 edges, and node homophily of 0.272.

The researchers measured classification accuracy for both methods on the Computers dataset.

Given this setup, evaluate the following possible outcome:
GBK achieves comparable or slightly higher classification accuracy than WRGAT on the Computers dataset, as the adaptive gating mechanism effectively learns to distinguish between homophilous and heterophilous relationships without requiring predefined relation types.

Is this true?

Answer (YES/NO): NO